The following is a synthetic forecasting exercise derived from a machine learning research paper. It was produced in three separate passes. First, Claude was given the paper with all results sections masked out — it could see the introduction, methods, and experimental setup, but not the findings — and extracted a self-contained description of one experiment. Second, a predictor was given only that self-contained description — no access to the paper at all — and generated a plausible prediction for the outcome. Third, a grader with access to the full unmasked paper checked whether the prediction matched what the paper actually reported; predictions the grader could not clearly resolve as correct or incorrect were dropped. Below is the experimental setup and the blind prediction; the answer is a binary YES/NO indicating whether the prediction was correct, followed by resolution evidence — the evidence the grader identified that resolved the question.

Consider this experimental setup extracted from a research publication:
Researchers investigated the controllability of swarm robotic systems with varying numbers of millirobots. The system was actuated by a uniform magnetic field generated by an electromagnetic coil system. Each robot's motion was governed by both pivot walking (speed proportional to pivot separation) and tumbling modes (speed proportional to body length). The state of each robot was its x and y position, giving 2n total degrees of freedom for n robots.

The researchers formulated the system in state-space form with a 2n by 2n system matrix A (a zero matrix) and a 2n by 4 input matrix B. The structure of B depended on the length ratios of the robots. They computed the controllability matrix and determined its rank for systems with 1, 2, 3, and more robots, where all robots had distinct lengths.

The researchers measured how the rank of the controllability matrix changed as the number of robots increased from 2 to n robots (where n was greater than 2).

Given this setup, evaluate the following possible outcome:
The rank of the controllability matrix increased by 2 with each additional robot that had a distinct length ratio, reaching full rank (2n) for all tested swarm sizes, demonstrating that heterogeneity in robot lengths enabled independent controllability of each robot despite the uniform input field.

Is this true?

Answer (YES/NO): NO